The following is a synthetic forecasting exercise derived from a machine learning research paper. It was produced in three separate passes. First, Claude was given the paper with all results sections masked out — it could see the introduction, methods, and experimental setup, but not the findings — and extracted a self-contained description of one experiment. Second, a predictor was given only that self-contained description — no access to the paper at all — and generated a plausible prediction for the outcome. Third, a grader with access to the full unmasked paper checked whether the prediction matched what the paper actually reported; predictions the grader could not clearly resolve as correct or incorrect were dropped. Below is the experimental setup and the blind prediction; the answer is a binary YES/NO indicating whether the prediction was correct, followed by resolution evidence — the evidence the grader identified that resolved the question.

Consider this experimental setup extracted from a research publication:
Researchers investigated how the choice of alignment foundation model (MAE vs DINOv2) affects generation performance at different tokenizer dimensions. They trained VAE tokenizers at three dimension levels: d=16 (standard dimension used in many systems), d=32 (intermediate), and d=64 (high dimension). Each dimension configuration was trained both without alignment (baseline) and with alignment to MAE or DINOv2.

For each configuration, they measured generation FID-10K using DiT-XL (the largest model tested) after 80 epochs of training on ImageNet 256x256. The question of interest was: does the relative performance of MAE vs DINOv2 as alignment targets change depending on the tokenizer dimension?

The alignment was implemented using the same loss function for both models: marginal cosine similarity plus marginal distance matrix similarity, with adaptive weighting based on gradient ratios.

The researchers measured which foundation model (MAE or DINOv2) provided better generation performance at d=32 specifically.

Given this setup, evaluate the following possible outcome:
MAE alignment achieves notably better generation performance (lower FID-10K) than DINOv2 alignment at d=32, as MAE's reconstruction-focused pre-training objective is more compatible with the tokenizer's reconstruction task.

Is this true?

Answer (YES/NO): NO